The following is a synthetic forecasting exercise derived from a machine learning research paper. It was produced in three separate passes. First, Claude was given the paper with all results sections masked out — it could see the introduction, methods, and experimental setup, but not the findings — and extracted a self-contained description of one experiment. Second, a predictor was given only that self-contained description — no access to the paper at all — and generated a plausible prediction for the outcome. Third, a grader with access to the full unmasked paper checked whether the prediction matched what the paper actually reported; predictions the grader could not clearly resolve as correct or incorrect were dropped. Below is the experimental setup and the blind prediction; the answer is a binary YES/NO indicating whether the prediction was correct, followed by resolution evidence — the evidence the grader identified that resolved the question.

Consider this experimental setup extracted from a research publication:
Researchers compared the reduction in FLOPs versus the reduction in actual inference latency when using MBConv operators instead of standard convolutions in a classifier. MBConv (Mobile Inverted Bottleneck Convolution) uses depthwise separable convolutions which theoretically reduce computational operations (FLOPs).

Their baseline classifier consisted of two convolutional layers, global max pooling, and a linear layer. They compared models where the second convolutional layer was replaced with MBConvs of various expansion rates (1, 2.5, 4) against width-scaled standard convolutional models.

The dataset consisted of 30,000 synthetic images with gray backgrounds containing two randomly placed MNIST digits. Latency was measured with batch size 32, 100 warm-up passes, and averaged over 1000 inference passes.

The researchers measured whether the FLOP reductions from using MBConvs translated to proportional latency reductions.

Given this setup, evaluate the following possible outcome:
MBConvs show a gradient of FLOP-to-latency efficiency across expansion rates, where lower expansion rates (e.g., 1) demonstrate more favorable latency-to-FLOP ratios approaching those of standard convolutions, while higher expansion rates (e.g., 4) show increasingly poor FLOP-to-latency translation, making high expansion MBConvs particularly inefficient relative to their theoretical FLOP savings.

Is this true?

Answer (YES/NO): NO